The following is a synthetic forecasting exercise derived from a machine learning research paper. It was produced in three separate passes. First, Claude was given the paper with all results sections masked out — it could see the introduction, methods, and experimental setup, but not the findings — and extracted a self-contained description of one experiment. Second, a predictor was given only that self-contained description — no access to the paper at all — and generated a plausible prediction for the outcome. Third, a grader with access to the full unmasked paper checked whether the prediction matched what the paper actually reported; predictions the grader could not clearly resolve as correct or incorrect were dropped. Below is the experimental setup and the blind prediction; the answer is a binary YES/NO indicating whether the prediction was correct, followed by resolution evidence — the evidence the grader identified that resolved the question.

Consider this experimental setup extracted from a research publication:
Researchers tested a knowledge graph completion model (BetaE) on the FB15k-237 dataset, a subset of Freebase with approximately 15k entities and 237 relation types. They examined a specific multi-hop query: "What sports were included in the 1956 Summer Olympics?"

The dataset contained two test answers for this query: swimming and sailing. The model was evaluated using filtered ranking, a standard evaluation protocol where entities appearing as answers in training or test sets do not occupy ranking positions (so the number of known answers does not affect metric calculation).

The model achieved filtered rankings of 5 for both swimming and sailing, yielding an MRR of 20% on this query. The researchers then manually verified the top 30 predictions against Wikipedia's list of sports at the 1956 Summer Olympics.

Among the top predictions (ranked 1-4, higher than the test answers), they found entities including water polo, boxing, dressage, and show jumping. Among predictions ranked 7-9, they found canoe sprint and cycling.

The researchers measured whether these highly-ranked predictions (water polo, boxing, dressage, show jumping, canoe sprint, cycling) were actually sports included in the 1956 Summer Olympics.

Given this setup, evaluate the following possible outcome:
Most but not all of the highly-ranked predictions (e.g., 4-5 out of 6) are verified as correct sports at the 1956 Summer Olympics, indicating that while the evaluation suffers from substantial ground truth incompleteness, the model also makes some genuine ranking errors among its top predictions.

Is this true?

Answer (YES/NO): NO